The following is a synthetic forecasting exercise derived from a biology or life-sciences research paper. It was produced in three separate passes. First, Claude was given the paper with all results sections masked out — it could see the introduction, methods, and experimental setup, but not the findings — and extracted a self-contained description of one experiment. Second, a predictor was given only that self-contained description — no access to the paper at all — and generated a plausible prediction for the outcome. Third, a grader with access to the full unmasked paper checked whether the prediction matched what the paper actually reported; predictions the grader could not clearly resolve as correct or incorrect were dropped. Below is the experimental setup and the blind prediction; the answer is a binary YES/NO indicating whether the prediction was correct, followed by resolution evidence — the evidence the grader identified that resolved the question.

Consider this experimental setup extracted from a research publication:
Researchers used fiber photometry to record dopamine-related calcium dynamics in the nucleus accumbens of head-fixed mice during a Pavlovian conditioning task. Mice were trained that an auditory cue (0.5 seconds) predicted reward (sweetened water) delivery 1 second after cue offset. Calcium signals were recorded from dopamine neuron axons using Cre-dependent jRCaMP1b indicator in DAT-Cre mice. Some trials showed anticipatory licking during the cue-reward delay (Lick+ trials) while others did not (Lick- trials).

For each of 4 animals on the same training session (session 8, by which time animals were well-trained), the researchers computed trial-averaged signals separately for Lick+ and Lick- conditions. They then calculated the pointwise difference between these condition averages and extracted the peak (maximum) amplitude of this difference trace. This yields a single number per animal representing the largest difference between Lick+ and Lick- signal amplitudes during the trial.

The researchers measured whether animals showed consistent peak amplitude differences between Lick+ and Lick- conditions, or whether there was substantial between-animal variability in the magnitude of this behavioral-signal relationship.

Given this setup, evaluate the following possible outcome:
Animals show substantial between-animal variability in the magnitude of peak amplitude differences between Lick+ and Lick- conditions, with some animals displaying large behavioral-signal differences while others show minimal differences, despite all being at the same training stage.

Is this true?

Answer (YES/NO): YES